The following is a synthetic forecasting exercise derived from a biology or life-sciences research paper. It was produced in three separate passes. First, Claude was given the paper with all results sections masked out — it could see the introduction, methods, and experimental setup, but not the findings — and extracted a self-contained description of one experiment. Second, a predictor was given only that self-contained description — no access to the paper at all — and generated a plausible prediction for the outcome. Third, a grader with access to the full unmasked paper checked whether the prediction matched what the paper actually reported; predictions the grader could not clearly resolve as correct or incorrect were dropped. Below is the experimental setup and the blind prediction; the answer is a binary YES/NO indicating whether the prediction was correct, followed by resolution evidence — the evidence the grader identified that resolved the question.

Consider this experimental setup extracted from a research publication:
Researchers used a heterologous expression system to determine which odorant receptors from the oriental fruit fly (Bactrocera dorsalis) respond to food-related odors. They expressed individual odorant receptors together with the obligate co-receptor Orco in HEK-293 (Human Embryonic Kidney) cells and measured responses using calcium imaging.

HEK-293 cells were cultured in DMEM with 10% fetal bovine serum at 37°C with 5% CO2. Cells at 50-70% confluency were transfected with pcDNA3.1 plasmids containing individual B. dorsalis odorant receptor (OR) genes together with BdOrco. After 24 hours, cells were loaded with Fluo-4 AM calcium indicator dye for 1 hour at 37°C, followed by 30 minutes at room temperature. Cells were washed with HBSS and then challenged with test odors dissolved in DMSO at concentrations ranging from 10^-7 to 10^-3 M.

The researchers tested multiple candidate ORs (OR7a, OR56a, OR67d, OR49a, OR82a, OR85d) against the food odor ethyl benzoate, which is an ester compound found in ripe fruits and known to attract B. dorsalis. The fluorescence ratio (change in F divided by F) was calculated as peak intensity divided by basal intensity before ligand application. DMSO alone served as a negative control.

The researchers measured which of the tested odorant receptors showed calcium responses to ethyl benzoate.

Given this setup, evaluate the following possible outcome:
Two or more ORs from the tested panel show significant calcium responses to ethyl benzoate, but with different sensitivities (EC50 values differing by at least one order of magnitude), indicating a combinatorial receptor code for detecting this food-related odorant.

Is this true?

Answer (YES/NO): NO